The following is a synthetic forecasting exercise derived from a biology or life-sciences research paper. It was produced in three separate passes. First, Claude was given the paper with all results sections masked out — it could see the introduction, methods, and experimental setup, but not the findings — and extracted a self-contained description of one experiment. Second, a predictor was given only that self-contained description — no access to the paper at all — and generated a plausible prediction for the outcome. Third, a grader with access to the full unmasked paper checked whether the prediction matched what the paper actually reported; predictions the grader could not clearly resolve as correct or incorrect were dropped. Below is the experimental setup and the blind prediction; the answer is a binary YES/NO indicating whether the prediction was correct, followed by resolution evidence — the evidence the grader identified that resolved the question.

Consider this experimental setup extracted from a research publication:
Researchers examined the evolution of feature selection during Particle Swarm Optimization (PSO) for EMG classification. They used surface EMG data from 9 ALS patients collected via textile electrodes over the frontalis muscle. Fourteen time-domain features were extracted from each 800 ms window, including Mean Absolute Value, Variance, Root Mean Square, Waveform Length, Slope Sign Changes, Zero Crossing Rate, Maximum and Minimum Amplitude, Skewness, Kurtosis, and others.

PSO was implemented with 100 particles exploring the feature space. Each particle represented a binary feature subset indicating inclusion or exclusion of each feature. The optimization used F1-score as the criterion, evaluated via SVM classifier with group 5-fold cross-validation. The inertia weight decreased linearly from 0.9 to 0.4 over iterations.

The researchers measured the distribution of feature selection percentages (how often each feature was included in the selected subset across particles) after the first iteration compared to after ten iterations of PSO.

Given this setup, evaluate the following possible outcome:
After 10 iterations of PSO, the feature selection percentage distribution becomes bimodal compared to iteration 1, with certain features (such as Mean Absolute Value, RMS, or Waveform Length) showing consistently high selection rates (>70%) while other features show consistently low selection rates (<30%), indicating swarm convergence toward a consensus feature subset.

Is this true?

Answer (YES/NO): NO